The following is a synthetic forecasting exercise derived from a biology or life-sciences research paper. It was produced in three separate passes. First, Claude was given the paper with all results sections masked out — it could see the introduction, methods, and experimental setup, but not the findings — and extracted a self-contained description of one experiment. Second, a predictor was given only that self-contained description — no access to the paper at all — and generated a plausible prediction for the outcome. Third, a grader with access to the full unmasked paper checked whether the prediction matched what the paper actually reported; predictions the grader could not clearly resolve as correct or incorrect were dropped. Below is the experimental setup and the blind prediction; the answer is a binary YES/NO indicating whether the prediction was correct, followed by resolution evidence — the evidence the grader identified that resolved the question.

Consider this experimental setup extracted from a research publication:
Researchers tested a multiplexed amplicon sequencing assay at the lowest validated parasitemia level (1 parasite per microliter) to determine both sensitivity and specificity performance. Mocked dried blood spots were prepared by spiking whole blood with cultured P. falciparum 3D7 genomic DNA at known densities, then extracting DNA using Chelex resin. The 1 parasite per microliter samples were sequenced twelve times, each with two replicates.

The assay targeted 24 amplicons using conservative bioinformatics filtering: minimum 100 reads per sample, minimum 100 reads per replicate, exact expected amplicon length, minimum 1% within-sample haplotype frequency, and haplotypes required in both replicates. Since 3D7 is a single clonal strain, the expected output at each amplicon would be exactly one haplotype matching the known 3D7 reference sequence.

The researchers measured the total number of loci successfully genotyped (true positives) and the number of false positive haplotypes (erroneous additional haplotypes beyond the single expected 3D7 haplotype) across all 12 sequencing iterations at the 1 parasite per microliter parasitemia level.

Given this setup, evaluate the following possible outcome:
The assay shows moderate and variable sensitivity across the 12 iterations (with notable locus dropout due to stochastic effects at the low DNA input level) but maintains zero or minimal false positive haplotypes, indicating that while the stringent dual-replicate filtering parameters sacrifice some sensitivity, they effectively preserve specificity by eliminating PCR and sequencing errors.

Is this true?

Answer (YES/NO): YES